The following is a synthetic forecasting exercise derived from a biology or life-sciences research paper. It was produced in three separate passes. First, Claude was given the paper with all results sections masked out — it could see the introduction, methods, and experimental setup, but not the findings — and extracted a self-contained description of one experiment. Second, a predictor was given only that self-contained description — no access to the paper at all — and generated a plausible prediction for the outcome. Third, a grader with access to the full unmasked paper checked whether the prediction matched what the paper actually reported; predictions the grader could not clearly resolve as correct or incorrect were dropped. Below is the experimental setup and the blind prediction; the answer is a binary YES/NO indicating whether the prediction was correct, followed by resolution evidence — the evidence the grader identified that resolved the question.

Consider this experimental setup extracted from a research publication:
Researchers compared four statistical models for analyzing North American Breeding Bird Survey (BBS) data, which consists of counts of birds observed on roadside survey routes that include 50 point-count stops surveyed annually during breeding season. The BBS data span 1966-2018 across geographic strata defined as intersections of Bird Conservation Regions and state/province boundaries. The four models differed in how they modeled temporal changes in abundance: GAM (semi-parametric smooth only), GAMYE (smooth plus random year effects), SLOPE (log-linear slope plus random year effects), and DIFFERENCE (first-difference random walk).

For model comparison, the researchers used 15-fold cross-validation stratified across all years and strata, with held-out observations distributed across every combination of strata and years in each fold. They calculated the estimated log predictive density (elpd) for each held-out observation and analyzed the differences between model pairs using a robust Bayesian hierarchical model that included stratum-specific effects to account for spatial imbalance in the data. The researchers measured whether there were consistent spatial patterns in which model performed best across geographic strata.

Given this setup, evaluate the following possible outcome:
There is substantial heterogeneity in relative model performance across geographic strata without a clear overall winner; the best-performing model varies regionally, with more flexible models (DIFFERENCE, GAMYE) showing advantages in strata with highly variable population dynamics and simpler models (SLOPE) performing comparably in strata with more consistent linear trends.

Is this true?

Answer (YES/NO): NO